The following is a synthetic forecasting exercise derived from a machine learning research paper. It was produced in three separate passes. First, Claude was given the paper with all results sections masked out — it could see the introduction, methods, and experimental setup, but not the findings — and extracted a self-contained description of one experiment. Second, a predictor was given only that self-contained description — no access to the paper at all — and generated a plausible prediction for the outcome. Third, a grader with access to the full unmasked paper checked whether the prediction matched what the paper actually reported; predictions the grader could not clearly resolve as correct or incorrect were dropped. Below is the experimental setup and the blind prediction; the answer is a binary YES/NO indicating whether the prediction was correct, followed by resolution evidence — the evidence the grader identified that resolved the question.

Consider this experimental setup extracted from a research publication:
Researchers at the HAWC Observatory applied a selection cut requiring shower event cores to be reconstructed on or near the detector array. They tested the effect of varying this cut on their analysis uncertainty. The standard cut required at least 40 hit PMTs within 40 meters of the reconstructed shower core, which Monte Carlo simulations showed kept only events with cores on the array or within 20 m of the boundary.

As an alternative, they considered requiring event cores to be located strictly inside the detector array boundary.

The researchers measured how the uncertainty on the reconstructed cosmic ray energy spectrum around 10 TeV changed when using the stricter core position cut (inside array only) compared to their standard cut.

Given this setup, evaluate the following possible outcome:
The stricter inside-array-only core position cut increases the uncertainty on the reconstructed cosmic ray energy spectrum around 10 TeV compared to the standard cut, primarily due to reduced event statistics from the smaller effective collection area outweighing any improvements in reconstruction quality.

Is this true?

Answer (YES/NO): YES